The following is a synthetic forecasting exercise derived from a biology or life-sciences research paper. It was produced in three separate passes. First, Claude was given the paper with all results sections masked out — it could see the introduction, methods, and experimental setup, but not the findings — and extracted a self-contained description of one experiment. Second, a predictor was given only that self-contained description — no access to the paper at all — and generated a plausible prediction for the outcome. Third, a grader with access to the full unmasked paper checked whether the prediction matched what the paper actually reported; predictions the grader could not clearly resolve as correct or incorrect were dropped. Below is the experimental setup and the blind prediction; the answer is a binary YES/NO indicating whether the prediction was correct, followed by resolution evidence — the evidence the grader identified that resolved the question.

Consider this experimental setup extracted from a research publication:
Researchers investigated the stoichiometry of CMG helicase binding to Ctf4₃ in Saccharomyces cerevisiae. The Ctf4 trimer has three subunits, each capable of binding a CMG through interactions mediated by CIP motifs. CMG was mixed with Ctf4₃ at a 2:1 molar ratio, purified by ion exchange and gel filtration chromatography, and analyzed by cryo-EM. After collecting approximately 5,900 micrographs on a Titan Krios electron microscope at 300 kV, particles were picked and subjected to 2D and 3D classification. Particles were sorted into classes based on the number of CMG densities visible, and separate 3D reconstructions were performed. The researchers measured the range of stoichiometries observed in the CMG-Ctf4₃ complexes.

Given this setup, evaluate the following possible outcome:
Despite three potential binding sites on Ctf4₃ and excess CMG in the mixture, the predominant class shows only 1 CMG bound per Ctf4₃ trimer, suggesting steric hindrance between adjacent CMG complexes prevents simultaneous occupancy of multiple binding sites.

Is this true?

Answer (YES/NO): NO